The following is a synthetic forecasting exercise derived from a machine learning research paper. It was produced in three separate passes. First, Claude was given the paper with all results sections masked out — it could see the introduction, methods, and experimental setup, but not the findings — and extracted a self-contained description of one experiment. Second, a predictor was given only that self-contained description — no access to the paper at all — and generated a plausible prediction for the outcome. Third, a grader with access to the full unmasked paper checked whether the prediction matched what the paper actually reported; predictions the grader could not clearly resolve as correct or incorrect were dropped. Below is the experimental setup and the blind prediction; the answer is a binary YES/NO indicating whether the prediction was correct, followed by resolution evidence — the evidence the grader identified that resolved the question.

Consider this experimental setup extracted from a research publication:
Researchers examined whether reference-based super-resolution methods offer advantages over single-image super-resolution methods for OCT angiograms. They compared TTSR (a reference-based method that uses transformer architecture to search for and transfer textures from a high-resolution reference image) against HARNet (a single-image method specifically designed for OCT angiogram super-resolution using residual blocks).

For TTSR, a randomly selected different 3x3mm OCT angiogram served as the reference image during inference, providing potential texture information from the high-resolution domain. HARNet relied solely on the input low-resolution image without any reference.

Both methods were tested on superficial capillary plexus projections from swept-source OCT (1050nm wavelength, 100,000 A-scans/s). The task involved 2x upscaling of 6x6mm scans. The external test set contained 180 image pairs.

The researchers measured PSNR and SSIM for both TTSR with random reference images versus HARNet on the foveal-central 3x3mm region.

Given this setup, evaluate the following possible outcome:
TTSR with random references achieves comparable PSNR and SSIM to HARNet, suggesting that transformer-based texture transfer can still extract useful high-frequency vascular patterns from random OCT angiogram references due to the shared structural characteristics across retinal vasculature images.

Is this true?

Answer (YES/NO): NO